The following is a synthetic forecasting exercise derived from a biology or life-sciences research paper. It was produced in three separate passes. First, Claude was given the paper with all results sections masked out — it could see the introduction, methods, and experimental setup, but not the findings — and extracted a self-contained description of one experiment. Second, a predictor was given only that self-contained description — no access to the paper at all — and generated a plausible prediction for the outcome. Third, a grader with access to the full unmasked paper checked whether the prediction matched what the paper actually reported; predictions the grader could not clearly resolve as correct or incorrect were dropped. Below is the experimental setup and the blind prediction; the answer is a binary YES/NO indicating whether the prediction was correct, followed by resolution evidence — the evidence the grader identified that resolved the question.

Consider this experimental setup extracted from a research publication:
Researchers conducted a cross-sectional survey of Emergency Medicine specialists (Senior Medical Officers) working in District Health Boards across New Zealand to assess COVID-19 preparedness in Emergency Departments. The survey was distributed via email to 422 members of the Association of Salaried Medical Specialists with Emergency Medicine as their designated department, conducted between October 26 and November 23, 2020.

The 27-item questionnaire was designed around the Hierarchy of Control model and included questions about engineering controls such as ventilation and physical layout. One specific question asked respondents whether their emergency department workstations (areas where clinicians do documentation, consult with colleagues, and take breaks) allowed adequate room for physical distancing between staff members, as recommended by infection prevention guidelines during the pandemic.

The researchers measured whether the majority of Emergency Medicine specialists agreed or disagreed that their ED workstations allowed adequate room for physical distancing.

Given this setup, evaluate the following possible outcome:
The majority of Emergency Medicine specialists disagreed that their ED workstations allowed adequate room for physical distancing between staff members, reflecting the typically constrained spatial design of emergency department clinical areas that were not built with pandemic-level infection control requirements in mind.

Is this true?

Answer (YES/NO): YES